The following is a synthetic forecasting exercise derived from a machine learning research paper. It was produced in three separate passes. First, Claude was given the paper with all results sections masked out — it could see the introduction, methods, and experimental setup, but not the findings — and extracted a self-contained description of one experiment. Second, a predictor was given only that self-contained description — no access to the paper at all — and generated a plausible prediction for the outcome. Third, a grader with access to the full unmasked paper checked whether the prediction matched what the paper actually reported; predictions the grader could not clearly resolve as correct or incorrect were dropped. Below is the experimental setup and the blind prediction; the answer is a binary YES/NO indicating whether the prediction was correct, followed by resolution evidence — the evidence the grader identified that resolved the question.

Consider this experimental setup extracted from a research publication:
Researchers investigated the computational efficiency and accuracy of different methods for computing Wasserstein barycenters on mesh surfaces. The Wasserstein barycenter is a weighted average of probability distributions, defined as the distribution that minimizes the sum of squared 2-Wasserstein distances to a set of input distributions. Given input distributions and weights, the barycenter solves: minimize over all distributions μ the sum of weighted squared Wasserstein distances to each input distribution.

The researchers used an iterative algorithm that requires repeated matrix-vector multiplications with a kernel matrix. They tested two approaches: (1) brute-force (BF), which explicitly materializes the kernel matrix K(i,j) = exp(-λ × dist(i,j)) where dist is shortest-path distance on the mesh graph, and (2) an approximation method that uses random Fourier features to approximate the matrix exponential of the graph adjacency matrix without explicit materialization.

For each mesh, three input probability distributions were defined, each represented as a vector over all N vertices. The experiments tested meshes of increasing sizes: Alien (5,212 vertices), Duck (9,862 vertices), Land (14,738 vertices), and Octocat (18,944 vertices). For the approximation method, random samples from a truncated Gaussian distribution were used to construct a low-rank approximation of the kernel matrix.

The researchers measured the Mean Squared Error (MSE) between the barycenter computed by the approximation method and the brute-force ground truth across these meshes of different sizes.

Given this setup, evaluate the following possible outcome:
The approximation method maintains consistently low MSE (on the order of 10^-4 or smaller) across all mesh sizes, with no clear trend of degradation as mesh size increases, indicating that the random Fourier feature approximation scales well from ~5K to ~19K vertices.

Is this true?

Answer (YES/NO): NO